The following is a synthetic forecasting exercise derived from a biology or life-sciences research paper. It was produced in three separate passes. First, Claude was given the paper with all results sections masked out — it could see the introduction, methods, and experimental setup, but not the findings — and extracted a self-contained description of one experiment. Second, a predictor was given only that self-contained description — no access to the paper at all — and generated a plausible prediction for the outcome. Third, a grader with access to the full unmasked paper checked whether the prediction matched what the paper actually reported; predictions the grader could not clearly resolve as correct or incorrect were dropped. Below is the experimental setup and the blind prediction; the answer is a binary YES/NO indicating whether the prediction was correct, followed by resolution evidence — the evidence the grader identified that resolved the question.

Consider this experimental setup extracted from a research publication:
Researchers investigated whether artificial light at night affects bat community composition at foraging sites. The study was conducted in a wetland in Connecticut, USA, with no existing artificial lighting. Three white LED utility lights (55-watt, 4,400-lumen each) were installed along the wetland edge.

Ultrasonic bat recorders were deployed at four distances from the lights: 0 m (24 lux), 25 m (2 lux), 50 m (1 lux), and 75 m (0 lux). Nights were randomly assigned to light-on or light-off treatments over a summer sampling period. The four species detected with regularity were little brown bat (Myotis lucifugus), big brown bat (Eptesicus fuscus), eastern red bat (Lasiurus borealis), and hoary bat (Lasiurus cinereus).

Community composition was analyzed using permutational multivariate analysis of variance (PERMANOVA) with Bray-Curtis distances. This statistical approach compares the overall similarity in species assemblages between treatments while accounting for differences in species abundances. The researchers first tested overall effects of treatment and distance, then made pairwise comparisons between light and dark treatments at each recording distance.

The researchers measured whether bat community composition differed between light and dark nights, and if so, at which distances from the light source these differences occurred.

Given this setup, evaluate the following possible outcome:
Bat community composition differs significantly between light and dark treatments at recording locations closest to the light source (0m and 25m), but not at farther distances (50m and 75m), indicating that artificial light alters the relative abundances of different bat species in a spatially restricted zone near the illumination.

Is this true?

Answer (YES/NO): YES